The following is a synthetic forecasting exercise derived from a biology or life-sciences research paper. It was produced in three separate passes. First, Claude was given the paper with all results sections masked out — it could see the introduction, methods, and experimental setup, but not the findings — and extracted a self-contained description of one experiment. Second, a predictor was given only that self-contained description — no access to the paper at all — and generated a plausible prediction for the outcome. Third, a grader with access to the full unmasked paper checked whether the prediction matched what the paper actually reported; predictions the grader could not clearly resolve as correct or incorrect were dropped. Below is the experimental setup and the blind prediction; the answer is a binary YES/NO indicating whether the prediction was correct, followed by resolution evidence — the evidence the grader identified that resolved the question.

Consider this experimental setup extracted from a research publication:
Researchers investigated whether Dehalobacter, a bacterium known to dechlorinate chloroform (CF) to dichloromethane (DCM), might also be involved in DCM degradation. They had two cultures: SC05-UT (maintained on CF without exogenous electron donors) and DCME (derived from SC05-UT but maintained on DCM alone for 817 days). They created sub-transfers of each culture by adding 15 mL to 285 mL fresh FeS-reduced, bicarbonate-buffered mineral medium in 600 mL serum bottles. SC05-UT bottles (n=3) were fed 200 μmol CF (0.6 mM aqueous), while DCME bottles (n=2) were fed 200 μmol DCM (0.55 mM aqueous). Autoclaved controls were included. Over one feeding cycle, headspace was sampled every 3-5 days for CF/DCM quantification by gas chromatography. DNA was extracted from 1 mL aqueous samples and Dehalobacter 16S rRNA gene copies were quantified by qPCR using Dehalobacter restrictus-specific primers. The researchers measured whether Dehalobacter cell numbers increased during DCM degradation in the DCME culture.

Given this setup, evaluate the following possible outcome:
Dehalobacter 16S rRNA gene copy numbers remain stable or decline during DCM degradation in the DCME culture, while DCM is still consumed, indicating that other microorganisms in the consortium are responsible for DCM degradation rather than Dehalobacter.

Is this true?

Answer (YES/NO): NO